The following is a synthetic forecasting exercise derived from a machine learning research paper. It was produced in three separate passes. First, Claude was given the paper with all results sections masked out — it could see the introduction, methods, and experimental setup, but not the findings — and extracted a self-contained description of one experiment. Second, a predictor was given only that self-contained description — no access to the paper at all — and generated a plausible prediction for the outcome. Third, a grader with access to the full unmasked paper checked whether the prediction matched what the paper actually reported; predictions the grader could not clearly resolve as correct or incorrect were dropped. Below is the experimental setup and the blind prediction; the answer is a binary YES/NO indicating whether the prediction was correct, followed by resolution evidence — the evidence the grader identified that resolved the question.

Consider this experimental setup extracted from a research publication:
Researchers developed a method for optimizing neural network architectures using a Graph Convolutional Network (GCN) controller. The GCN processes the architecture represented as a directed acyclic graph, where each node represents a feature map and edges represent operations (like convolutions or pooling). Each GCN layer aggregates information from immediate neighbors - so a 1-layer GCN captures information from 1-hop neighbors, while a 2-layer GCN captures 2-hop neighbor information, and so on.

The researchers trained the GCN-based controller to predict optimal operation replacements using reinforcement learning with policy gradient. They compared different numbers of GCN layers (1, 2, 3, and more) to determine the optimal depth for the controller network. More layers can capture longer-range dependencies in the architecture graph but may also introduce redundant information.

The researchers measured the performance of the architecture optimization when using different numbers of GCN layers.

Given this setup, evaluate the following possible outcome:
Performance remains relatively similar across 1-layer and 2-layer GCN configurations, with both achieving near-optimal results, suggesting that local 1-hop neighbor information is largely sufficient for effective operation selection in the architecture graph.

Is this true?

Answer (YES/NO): NO